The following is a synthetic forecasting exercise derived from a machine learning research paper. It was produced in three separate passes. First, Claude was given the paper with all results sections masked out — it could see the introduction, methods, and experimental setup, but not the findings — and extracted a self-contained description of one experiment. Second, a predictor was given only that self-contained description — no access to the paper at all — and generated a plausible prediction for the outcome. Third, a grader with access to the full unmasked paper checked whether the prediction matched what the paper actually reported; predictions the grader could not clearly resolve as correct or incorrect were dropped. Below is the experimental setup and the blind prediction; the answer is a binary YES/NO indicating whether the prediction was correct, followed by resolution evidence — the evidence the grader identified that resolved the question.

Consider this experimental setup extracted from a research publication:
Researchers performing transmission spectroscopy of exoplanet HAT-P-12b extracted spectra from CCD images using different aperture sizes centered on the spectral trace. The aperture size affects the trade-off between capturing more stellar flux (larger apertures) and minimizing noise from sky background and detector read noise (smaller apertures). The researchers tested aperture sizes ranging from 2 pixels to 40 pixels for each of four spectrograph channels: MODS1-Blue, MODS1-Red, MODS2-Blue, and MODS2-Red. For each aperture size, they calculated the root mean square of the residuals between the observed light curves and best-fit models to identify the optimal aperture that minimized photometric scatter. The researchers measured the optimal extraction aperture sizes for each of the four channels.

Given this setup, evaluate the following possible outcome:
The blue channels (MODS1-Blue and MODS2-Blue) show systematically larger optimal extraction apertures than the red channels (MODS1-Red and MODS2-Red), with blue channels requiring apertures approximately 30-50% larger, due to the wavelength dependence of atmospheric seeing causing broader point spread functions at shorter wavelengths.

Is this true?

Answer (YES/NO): NO